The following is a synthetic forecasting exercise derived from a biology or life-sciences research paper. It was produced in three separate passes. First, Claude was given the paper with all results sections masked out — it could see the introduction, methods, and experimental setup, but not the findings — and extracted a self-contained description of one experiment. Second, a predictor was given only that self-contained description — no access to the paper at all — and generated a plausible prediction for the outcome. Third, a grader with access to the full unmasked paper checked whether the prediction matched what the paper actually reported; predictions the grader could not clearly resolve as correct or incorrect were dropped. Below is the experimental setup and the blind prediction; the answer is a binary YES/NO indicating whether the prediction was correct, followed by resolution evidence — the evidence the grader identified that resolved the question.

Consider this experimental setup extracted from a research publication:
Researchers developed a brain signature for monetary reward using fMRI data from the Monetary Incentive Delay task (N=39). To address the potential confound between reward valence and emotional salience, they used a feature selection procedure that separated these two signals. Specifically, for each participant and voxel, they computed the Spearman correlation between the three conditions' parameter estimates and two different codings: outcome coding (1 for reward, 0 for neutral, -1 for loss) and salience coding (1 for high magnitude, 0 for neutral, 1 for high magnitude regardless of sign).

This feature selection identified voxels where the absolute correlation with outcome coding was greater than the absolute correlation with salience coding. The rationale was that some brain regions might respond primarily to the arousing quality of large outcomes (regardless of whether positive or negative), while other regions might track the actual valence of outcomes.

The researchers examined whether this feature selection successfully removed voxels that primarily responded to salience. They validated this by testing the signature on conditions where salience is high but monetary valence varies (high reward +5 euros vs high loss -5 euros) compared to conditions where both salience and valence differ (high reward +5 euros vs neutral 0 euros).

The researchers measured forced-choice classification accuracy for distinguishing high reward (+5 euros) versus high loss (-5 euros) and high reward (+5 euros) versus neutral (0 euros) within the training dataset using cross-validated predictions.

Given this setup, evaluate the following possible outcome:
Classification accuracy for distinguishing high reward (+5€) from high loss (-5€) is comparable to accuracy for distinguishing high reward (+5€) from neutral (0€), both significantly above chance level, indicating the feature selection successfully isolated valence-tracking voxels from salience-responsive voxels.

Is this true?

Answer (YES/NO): NO